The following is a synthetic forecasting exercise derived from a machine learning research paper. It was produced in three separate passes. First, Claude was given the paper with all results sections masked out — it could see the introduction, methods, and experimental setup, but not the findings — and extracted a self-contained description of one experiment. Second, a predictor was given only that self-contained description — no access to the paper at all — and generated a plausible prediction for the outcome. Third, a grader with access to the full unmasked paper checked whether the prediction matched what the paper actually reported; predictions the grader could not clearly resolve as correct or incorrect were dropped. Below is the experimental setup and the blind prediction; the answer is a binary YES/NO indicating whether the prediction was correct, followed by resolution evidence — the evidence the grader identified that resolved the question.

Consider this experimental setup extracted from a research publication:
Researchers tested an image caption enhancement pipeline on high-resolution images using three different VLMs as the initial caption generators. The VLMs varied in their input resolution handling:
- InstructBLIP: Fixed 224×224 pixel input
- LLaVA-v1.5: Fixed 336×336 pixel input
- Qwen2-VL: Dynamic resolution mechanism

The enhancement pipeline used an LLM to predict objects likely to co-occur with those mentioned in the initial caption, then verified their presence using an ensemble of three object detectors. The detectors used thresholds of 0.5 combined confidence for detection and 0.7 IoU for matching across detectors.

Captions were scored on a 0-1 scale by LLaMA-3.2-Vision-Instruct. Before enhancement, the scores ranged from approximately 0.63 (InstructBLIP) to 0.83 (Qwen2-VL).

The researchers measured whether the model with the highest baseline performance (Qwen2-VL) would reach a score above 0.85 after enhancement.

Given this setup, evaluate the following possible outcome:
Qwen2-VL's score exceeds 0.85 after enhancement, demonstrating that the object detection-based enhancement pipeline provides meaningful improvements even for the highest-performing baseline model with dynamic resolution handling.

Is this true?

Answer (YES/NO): NO